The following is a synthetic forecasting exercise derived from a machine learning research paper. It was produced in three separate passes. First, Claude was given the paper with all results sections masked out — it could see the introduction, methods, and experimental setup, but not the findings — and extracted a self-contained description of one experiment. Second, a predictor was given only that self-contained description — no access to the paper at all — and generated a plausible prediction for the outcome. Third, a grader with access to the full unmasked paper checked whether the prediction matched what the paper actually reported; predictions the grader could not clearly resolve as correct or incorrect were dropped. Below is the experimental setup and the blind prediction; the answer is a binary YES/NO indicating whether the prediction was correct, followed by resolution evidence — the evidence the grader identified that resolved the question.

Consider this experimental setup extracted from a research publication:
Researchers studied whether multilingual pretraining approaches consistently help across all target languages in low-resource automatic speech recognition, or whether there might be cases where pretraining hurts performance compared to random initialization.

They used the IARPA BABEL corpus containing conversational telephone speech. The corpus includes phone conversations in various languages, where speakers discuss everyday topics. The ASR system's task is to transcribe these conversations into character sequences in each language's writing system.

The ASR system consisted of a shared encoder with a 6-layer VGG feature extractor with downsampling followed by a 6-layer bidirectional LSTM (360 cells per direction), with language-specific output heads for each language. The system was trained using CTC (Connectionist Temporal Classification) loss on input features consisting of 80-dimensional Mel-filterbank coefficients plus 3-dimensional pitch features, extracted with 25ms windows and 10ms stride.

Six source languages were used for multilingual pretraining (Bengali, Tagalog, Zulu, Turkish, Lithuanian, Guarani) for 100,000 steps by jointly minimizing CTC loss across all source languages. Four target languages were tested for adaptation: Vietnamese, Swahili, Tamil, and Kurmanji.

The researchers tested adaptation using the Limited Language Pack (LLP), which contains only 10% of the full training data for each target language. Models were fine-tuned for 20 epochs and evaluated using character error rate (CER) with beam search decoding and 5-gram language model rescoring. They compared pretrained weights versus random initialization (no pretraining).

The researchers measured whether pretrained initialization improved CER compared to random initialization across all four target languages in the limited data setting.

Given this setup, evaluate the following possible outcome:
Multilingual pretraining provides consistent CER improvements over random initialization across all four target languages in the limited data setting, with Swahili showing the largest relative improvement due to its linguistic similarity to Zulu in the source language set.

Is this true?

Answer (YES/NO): NO